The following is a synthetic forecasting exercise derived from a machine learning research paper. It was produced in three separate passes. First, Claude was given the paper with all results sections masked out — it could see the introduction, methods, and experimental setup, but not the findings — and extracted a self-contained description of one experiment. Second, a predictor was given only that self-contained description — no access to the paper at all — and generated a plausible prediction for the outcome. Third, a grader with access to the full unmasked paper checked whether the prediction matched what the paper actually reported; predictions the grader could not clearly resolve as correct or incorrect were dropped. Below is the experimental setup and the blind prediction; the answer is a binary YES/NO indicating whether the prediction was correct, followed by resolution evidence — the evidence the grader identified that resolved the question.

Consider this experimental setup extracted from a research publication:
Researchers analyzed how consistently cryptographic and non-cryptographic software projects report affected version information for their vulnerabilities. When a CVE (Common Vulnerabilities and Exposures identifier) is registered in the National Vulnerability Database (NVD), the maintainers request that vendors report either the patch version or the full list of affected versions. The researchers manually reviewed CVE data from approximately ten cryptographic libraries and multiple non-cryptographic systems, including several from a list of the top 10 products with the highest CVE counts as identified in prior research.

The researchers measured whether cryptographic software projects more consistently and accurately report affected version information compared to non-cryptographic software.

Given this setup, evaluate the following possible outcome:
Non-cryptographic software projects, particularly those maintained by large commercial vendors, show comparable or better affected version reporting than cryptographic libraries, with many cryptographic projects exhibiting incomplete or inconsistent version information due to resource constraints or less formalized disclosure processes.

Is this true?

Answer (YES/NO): NO